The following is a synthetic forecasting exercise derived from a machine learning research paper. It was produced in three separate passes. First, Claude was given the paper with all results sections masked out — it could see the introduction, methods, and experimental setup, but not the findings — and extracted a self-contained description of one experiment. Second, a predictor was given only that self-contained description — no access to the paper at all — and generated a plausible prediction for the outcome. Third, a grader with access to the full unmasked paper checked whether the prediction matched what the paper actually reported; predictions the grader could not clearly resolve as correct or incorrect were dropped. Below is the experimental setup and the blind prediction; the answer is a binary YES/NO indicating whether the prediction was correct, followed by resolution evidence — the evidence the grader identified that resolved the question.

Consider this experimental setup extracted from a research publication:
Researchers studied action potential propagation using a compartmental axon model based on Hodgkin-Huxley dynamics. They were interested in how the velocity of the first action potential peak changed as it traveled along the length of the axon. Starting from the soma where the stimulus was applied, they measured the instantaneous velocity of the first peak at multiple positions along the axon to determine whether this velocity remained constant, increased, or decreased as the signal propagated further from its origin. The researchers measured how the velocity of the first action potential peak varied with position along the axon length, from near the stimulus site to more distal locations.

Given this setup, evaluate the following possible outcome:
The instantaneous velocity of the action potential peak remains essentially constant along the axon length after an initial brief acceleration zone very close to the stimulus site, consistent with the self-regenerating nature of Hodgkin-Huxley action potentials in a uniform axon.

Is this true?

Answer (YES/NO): NO